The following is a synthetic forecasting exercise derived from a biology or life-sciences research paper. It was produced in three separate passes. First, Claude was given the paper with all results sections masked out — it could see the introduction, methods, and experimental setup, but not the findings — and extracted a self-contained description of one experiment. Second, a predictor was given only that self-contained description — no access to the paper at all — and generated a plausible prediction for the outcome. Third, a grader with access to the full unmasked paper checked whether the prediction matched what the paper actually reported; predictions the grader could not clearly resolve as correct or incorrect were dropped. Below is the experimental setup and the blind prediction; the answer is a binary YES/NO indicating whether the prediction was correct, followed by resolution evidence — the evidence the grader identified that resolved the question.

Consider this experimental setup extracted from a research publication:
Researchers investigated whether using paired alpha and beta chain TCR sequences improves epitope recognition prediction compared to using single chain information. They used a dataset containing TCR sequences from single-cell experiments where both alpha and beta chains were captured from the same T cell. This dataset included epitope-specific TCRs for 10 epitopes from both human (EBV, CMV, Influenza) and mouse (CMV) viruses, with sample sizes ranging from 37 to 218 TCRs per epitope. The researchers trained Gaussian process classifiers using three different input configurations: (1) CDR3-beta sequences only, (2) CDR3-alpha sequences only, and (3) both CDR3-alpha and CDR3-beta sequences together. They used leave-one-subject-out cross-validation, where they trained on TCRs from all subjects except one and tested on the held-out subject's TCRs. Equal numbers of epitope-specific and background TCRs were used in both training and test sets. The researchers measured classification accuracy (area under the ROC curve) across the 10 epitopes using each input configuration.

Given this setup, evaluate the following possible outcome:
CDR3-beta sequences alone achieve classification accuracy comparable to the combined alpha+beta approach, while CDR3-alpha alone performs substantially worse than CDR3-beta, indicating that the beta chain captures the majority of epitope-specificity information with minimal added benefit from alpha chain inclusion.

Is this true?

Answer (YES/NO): NO